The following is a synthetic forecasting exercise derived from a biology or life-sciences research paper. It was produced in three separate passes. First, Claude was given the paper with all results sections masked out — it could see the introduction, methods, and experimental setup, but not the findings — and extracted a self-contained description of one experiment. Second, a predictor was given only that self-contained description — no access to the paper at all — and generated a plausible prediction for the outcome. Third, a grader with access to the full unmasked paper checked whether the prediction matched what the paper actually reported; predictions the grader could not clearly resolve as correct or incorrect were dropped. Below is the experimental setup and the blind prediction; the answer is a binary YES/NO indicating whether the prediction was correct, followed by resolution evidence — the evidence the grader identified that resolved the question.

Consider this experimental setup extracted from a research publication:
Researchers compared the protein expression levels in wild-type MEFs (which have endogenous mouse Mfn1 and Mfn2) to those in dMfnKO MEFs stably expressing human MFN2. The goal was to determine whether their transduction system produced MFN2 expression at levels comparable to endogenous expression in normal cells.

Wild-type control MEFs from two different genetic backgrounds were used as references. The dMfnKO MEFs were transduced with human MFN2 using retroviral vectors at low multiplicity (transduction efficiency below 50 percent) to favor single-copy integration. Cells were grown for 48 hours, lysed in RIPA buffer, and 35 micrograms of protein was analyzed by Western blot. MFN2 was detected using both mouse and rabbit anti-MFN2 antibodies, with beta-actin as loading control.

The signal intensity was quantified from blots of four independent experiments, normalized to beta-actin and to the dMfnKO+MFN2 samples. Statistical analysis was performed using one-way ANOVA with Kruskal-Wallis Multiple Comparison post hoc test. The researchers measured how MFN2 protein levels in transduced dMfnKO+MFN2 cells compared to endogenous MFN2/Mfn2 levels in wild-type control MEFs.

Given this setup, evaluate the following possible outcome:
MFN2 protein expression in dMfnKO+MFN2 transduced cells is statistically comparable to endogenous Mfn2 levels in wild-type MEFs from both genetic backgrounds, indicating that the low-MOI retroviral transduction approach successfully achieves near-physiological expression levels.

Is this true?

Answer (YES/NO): YES